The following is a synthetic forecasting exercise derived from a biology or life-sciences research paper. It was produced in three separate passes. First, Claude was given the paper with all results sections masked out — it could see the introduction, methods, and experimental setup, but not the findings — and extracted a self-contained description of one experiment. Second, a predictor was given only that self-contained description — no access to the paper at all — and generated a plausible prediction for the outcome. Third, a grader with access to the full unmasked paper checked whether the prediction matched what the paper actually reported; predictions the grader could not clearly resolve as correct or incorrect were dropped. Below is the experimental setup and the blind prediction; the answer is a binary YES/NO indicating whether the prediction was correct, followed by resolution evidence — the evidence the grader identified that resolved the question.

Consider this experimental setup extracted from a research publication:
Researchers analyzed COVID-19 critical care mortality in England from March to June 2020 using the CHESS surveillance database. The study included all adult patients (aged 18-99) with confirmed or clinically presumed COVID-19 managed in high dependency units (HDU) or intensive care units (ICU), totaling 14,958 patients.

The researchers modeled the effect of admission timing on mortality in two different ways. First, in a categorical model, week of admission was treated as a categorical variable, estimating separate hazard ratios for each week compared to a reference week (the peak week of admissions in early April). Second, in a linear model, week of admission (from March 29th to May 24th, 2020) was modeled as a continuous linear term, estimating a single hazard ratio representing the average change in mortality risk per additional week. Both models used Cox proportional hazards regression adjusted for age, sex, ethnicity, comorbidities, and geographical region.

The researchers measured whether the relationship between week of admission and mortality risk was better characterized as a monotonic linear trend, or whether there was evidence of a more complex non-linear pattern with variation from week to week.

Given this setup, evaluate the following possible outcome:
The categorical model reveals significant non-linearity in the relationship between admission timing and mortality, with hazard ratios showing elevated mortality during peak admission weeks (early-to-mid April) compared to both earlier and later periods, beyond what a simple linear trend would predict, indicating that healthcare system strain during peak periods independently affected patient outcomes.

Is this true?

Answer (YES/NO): YES